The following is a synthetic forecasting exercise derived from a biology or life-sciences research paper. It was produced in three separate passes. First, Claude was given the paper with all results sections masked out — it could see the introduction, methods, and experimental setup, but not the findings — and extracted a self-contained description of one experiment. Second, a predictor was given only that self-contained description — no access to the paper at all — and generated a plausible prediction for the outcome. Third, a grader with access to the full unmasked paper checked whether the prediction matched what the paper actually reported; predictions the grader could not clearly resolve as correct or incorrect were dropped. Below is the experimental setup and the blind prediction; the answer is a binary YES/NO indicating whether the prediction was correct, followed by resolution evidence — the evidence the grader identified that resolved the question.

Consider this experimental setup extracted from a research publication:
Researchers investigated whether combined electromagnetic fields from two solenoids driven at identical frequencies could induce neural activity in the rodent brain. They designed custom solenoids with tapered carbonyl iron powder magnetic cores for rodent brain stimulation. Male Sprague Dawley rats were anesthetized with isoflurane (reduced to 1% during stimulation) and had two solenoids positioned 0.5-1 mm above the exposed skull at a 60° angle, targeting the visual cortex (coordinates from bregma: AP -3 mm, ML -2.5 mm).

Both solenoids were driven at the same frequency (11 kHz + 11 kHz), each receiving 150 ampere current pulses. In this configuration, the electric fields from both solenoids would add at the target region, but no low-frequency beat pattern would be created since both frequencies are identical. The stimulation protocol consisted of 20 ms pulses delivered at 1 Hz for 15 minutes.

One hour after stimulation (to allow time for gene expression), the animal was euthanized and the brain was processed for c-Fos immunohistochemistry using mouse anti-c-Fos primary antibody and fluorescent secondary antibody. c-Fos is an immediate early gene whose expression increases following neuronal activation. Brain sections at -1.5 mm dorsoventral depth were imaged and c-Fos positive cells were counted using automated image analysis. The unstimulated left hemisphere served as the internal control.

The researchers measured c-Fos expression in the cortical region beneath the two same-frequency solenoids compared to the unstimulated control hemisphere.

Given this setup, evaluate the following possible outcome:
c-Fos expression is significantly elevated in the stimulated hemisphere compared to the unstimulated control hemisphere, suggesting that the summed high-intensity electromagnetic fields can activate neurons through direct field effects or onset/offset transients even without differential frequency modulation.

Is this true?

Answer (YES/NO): NO